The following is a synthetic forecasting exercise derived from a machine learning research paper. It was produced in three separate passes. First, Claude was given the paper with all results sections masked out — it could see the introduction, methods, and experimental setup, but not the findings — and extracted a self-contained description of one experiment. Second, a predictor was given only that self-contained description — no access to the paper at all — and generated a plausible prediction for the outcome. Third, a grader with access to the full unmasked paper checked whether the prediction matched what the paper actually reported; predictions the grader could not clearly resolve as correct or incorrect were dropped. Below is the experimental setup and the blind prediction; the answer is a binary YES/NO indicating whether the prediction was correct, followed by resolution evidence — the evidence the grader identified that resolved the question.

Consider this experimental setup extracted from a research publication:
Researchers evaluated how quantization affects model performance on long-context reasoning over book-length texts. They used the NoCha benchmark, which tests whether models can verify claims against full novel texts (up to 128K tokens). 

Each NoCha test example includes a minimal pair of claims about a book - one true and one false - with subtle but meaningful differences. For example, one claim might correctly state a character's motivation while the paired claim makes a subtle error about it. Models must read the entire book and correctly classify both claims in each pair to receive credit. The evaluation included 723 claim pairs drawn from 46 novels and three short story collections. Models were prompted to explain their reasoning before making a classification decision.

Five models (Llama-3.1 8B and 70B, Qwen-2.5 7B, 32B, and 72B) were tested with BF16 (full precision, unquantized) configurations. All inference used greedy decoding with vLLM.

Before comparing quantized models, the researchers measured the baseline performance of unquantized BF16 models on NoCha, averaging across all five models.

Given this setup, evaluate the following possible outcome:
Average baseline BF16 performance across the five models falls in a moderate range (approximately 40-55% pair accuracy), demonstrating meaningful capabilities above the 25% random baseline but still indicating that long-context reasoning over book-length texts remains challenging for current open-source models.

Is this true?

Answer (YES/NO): NO